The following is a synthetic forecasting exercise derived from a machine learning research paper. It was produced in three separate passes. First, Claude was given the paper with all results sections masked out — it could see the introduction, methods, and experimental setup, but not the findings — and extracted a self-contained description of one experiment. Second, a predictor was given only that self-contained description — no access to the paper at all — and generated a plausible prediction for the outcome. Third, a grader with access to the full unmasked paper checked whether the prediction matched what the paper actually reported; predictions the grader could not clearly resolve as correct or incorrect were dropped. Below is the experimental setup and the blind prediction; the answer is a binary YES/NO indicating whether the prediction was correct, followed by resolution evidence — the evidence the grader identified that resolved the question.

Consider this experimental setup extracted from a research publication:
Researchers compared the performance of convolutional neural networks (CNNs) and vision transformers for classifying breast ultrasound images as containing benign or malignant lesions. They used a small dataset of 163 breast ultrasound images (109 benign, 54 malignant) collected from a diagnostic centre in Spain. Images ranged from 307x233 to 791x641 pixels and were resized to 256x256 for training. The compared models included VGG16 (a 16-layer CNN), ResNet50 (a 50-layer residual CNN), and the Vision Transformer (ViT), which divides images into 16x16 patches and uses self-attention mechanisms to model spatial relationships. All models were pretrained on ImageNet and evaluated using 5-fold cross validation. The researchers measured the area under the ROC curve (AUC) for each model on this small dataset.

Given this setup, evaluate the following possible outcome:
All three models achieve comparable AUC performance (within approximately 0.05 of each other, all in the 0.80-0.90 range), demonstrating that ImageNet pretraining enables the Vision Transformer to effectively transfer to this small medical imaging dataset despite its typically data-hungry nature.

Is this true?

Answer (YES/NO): NO